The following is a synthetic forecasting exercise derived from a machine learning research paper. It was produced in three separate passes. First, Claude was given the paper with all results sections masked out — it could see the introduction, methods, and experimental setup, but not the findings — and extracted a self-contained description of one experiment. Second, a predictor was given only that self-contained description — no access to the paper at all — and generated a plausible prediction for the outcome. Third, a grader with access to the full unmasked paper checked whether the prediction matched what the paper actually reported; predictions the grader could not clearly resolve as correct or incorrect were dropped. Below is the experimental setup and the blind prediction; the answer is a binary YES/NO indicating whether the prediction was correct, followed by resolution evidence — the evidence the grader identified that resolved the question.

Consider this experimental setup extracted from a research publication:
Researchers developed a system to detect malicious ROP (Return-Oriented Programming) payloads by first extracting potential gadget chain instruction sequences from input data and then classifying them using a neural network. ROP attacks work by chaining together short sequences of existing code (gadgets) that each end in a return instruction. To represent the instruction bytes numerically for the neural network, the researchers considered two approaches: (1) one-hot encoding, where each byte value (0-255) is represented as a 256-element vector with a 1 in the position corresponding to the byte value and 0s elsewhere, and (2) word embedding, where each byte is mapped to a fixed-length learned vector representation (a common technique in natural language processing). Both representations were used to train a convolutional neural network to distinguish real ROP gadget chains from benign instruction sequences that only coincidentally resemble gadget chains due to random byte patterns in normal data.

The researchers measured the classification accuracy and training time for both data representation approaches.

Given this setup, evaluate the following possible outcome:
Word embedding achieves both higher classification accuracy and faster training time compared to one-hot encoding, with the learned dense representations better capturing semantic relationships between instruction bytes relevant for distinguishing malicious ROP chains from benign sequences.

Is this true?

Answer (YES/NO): NO